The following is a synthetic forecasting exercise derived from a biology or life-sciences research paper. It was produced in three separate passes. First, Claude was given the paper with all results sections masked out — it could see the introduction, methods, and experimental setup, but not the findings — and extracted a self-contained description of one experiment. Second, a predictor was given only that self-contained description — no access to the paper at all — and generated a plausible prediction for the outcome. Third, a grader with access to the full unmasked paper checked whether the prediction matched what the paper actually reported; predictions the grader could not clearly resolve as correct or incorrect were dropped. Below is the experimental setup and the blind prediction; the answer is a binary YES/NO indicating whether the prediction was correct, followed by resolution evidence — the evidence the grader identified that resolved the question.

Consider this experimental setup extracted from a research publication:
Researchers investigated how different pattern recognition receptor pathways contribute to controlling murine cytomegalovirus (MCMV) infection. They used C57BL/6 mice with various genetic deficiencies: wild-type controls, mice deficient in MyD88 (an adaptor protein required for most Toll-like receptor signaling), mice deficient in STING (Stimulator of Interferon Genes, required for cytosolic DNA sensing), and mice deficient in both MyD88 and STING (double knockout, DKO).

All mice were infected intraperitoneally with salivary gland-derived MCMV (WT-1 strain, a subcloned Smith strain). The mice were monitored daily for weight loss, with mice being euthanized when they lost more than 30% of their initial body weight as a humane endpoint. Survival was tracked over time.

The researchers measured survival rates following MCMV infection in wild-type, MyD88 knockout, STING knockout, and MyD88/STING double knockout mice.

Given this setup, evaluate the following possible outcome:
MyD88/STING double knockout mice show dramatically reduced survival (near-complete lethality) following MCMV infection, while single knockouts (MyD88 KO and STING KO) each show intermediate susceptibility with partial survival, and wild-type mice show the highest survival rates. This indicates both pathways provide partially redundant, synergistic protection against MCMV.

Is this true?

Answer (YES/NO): NO